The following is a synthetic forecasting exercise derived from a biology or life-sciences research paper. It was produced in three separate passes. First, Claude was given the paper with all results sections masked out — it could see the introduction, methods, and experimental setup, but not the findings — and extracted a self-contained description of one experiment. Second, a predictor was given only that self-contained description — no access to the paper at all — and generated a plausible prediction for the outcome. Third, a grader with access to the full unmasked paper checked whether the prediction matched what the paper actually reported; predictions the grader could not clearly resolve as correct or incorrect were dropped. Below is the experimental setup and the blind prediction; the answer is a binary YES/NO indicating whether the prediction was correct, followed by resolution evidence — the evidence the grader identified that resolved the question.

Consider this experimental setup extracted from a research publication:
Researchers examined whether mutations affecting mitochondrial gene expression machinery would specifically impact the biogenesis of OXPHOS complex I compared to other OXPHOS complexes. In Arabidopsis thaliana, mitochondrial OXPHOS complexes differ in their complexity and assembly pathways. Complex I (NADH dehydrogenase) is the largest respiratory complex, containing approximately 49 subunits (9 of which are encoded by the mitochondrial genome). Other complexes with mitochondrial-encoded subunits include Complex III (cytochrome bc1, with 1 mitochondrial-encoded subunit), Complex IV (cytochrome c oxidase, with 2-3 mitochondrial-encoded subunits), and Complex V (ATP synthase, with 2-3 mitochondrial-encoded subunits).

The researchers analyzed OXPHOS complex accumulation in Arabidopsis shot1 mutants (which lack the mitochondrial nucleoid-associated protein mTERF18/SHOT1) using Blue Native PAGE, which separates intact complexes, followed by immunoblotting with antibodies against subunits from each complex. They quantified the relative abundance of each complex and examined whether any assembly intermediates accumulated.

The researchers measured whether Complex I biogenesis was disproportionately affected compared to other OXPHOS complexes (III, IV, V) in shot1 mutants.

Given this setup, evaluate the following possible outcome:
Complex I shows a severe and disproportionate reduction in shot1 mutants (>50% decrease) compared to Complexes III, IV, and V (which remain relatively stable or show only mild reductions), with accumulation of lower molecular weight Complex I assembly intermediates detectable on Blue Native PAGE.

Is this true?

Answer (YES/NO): NO